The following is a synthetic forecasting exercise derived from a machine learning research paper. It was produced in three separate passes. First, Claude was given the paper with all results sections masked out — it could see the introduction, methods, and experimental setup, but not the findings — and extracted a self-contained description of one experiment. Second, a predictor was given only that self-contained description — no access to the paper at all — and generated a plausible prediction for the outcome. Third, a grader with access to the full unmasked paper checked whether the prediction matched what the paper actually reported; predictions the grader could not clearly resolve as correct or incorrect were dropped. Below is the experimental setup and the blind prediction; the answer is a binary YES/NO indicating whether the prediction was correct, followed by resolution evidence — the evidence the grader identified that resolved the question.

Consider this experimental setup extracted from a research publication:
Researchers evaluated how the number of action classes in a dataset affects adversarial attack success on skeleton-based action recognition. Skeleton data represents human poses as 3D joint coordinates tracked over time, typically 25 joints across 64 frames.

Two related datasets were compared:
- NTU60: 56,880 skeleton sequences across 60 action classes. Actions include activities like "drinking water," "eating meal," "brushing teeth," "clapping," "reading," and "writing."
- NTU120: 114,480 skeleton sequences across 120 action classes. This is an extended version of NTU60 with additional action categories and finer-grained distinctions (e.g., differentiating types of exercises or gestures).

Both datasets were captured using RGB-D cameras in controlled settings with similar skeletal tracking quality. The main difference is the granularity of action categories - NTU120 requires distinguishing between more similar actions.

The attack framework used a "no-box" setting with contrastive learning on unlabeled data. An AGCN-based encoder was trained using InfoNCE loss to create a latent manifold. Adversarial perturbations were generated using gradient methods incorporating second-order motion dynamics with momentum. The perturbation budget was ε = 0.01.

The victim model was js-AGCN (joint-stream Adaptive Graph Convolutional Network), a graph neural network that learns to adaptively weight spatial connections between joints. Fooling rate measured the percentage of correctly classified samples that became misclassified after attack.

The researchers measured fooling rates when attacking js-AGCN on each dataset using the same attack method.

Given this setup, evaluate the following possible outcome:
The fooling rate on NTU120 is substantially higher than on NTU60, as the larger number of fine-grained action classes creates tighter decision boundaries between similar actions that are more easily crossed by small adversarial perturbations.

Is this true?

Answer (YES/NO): NO